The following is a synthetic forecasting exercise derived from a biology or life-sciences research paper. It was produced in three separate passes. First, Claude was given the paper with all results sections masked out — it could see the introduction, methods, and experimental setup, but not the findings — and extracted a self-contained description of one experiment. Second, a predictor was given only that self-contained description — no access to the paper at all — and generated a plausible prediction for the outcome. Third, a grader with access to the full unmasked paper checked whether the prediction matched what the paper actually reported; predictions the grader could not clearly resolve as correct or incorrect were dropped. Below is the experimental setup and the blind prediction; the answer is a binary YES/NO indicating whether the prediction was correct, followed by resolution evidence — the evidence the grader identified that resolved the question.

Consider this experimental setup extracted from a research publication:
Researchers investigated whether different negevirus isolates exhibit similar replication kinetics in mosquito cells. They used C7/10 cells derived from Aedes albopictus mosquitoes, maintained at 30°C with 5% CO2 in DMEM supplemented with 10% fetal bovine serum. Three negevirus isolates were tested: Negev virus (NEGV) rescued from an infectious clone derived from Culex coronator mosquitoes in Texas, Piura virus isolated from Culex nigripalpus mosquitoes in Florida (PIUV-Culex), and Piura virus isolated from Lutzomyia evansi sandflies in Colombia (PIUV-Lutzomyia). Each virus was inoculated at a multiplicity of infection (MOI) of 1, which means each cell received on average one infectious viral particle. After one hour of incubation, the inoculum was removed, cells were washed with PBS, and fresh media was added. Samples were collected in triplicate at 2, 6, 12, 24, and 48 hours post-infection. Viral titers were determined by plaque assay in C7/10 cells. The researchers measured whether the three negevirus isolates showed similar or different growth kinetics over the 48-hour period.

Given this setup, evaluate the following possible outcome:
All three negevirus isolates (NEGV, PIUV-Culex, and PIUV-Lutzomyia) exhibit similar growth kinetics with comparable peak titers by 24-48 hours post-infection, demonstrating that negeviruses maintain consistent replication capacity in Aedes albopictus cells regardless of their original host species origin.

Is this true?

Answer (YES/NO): NO